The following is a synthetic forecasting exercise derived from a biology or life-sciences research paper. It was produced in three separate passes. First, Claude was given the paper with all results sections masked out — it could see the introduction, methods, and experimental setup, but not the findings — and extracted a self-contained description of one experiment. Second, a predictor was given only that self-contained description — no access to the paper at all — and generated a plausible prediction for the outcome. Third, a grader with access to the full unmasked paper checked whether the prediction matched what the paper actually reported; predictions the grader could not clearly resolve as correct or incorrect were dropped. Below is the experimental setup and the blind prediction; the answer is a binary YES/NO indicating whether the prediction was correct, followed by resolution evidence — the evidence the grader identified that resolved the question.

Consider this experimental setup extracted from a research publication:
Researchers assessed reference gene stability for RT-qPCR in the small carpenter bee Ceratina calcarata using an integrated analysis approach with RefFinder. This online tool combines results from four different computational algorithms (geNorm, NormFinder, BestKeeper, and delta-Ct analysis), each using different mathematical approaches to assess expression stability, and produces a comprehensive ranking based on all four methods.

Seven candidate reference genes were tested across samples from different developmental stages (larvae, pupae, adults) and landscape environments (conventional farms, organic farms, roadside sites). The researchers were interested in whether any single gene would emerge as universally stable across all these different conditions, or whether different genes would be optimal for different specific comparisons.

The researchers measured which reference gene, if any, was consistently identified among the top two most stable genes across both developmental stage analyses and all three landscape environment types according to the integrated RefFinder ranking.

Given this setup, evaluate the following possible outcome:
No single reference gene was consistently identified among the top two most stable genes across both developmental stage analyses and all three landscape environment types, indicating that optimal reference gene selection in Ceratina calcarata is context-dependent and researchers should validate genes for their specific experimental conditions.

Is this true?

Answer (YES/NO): NO